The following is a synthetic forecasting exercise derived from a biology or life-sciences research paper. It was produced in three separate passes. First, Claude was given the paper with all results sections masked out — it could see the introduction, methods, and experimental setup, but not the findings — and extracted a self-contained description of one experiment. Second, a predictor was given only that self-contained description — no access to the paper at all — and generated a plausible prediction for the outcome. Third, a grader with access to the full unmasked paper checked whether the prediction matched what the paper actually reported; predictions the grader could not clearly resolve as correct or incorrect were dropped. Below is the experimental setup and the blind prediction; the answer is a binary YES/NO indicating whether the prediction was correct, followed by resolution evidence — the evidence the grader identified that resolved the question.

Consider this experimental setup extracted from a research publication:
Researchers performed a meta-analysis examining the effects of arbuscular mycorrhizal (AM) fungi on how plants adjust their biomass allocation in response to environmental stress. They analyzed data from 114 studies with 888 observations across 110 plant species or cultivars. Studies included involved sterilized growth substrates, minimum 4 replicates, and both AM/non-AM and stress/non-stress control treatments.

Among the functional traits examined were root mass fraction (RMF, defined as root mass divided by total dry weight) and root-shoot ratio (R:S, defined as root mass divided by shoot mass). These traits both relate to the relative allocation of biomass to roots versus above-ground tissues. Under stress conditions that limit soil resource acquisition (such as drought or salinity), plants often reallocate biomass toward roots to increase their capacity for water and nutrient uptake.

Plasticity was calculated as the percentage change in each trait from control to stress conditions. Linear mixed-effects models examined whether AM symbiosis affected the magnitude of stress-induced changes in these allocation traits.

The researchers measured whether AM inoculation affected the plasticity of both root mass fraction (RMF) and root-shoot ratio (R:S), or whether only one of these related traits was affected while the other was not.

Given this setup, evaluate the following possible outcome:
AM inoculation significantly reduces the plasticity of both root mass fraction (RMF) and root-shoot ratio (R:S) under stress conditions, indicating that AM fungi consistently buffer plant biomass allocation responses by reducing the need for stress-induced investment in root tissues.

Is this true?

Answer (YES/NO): YES